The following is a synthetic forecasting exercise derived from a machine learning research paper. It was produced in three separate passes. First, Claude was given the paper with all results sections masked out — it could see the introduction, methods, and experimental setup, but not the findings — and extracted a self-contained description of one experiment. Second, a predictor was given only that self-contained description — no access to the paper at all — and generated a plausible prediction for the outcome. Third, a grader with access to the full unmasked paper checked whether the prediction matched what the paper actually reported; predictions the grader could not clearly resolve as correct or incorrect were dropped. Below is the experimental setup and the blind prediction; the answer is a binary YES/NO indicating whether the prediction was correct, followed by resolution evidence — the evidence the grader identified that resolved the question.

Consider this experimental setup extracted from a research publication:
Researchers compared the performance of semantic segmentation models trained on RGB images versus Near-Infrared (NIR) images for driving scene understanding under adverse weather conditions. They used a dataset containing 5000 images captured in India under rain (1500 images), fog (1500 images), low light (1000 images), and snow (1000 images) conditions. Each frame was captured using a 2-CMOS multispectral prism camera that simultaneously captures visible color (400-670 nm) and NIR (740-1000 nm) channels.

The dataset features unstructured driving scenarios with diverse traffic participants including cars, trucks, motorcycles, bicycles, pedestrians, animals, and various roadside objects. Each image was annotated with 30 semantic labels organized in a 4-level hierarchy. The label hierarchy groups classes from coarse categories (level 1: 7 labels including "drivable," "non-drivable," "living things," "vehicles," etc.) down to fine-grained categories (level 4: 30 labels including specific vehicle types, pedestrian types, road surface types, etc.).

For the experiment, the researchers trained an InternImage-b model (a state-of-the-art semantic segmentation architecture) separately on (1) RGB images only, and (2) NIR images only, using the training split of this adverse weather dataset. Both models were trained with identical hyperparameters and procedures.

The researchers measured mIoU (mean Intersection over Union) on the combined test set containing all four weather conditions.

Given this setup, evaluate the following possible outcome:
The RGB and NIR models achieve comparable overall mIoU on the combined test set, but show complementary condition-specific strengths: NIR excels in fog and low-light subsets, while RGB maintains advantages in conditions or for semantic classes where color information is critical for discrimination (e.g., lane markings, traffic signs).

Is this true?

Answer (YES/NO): NO